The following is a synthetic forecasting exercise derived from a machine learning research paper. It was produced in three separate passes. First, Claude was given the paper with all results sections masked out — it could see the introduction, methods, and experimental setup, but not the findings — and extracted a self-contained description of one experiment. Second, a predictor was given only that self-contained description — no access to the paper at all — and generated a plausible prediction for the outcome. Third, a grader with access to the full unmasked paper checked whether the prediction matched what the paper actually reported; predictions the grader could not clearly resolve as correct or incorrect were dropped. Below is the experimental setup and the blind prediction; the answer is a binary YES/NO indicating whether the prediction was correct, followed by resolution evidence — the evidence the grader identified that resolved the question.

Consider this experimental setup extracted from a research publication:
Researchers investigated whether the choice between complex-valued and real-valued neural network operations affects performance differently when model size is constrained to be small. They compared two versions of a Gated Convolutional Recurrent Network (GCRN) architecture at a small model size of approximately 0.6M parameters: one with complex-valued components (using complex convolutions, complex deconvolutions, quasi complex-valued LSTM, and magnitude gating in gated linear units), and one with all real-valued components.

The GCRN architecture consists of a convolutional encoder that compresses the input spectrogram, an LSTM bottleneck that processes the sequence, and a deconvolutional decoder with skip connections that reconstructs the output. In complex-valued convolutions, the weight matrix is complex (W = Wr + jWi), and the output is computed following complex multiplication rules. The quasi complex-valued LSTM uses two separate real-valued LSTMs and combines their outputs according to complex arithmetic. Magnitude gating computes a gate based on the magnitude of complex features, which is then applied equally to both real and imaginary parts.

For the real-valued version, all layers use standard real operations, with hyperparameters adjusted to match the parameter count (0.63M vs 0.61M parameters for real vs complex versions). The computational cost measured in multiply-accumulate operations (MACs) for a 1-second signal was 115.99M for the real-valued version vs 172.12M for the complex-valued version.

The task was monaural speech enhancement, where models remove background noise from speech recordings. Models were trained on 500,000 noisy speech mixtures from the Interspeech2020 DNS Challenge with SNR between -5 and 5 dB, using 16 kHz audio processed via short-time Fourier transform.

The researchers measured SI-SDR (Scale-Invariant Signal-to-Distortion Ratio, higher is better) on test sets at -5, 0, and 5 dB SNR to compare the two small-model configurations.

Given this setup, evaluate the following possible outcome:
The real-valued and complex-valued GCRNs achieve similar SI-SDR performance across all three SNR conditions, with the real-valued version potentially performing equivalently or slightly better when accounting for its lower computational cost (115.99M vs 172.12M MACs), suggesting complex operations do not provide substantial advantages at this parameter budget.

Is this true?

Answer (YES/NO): NO